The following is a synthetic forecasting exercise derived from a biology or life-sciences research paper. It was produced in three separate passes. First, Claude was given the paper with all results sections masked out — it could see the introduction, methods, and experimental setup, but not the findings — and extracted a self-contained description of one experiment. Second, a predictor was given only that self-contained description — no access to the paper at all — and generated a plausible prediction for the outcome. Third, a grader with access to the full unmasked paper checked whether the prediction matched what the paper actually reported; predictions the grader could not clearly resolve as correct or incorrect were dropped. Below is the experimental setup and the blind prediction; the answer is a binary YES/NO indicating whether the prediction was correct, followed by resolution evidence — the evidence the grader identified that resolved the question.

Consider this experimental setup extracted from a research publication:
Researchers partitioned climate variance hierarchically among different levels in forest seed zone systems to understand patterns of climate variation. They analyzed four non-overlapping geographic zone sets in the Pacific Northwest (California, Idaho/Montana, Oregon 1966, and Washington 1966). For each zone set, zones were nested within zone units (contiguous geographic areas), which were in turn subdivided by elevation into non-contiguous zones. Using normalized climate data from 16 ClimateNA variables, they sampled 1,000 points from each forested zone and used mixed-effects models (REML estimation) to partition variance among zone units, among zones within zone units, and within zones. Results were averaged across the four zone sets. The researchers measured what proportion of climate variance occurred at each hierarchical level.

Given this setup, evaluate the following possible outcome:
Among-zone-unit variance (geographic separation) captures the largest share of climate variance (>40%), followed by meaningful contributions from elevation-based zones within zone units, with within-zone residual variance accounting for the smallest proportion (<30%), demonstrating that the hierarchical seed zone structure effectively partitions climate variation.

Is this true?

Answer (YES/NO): NO